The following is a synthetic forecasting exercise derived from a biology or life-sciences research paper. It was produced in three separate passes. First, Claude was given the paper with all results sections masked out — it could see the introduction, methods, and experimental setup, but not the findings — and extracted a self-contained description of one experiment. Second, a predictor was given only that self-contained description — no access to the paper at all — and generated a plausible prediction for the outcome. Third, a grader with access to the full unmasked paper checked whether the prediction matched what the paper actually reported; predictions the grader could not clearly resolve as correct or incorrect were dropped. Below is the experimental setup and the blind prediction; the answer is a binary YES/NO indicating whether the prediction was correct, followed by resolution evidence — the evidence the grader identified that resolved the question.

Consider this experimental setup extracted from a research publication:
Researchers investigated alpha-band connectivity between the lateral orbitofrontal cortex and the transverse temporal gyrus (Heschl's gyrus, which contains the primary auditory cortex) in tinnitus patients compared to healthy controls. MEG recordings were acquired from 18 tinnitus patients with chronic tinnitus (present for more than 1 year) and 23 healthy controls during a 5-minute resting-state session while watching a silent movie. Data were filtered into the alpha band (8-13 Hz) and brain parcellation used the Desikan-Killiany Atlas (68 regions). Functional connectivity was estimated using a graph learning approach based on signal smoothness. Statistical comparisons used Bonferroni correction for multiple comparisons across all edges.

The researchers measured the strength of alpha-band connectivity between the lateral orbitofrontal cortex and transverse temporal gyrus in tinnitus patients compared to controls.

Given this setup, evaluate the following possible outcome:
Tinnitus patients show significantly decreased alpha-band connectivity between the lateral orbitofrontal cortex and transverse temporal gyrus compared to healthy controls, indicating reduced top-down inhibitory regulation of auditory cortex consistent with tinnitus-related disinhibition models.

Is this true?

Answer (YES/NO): NO